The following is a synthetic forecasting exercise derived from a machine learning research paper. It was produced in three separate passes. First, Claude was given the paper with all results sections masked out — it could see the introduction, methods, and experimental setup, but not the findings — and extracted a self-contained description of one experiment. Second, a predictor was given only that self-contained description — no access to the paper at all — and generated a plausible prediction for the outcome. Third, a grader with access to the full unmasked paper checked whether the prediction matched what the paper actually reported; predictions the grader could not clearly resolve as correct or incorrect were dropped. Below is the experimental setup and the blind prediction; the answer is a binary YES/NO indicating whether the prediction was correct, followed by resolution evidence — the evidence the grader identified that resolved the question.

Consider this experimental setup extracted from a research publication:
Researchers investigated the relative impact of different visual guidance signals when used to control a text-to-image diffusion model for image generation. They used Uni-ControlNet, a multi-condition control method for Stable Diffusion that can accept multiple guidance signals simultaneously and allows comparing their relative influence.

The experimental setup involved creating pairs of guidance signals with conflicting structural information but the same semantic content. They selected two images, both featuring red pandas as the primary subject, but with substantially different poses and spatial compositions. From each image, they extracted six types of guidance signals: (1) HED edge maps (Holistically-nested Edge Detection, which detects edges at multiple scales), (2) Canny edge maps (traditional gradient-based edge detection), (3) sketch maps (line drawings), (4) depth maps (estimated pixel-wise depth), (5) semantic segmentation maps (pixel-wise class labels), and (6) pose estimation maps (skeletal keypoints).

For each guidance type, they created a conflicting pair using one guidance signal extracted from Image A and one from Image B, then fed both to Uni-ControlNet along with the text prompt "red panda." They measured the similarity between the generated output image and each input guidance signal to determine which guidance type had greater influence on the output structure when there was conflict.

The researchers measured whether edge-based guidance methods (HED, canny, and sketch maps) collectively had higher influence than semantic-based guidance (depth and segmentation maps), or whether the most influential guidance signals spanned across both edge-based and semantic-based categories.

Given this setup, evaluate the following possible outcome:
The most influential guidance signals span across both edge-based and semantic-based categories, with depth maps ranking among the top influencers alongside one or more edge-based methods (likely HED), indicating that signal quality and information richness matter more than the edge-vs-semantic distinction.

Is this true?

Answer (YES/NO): NO